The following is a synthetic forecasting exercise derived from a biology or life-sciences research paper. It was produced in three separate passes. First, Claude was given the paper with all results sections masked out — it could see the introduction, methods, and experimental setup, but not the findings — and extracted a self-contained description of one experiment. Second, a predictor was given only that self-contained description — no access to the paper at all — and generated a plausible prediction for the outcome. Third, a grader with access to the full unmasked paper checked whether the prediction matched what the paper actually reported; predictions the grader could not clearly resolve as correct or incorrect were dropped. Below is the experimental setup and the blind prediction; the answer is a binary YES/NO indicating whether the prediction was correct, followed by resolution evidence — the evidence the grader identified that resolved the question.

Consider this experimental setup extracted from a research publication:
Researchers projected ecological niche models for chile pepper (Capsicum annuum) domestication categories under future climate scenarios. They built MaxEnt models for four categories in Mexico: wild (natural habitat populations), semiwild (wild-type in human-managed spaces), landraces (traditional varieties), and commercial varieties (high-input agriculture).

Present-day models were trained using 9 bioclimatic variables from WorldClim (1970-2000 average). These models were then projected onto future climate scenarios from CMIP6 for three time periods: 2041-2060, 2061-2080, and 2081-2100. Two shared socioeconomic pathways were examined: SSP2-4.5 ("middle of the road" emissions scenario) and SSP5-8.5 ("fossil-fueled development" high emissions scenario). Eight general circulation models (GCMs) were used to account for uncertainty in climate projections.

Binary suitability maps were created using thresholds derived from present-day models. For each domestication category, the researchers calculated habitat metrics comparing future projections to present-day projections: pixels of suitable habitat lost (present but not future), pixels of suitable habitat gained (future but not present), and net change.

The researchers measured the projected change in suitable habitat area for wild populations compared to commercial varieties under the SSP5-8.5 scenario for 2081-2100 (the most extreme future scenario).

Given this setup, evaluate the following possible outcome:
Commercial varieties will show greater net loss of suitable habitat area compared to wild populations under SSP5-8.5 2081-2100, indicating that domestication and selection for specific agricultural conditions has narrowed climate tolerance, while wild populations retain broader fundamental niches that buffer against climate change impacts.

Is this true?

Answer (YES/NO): NO